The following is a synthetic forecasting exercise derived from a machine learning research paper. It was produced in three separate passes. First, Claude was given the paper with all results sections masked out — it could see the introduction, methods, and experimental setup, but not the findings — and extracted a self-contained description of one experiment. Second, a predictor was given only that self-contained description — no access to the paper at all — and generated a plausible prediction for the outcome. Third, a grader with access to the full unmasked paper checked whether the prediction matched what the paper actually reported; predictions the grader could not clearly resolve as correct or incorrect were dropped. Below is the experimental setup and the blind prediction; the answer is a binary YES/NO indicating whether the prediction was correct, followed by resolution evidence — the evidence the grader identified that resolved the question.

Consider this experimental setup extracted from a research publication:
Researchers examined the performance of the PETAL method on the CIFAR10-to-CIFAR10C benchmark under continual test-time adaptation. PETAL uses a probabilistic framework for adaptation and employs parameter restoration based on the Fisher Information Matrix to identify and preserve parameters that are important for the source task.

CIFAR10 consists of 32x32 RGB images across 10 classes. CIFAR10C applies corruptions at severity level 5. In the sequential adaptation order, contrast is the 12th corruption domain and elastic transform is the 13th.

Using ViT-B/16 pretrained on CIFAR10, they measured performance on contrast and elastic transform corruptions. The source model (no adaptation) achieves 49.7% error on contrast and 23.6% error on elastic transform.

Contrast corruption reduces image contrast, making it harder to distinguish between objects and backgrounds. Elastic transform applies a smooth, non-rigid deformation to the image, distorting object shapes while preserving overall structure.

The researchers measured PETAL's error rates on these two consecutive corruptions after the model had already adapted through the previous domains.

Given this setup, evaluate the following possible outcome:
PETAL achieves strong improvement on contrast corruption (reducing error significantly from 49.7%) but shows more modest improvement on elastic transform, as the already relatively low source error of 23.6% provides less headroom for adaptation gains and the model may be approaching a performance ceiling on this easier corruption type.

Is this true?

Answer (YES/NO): YES